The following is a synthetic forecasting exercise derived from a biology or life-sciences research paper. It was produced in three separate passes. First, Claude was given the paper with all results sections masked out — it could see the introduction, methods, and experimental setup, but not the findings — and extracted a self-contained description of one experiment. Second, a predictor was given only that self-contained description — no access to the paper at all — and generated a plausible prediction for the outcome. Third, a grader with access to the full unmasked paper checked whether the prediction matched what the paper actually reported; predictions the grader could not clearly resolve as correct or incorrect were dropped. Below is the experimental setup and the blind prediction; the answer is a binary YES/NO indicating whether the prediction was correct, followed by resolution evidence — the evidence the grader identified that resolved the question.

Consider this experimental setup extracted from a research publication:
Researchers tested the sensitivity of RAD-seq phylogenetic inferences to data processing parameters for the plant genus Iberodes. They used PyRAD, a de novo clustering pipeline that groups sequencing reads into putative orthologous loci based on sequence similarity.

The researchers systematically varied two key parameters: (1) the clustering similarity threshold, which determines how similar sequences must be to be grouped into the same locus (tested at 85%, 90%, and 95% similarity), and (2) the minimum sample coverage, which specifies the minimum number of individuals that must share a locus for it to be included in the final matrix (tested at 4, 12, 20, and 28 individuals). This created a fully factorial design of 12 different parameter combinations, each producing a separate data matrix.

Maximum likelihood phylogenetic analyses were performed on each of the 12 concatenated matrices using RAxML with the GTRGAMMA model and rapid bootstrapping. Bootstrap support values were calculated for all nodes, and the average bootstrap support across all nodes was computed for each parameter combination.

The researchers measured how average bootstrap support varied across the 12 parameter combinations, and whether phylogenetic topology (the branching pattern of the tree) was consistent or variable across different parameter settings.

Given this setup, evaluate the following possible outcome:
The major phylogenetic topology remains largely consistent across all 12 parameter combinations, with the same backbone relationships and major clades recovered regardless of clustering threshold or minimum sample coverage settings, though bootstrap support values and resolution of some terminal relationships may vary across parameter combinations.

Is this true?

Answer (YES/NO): YES